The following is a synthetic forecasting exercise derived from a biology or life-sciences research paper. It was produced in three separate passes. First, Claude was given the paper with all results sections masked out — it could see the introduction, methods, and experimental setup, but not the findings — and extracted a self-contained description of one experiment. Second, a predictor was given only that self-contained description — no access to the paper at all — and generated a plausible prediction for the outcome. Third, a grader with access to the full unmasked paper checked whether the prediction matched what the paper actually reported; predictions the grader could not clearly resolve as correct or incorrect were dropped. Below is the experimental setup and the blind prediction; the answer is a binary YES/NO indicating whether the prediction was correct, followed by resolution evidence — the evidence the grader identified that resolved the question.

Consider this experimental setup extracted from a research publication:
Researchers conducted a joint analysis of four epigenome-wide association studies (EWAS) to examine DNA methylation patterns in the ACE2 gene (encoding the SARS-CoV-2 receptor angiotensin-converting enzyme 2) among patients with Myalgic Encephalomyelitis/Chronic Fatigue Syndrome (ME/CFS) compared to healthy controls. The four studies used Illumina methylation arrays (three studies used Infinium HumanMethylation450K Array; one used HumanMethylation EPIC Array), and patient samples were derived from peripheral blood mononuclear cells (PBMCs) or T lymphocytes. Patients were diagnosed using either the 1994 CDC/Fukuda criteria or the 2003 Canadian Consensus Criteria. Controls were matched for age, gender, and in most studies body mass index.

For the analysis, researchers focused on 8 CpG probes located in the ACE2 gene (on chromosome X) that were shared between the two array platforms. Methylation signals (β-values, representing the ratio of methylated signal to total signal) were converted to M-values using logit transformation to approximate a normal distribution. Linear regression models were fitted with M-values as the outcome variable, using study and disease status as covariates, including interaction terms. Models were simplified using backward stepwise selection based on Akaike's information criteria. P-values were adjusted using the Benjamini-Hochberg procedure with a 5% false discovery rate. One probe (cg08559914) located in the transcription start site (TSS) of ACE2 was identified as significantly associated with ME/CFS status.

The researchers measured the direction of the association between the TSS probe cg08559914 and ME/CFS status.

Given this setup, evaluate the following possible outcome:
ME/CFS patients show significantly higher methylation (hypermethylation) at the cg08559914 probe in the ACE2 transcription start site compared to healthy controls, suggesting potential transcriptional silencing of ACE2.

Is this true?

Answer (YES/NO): NO